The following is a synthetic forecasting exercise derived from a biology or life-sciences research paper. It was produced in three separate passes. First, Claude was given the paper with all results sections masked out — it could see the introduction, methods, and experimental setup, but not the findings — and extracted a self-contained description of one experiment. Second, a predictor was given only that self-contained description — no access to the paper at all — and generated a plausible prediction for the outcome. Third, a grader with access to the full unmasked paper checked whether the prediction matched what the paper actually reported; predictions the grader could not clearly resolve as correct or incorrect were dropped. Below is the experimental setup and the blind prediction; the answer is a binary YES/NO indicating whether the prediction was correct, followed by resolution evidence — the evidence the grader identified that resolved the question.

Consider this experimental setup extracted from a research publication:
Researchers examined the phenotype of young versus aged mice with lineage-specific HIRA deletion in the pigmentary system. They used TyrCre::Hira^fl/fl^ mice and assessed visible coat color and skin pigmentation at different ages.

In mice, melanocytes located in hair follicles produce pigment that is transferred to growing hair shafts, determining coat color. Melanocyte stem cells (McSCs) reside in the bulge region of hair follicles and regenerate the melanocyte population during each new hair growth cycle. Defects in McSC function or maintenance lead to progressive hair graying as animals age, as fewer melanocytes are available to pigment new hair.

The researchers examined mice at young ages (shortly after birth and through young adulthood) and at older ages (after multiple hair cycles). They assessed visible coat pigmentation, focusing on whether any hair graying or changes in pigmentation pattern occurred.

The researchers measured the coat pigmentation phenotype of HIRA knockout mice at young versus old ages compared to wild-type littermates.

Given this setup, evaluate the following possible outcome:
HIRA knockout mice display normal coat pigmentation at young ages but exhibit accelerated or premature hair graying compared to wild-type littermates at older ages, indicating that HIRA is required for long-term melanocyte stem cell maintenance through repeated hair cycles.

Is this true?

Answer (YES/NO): YES